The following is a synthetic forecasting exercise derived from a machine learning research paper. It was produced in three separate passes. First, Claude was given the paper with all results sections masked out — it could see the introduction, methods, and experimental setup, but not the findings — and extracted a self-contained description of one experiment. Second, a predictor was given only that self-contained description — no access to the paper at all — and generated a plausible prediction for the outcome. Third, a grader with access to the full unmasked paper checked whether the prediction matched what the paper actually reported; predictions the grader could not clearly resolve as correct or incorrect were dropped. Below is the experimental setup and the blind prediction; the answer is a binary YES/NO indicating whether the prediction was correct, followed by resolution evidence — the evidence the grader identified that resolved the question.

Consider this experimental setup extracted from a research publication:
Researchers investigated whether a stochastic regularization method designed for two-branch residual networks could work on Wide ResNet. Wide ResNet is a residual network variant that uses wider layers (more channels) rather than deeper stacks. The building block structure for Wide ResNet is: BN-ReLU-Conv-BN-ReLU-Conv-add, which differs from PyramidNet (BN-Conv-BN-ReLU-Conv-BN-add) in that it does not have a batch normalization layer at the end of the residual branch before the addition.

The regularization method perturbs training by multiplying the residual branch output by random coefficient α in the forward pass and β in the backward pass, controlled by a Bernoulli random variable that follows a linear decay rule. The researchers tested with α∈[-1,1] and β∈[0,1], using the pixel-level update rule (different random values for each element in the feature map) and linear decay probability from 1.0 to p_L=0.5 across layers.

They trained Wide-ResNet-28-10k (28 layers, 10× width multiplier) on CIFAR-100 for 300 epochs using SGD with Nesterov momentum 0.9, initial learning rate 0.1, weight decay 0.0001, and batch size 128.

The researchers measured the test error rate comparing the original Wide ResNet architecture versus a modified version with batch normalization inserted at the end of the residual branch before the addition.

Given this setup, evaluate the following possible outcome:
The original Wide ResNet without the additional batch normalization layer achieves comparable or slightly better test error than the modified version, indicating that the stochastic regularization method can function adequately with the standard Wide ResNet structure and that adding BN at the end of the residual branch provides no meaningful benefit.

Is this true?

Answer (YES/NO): NO